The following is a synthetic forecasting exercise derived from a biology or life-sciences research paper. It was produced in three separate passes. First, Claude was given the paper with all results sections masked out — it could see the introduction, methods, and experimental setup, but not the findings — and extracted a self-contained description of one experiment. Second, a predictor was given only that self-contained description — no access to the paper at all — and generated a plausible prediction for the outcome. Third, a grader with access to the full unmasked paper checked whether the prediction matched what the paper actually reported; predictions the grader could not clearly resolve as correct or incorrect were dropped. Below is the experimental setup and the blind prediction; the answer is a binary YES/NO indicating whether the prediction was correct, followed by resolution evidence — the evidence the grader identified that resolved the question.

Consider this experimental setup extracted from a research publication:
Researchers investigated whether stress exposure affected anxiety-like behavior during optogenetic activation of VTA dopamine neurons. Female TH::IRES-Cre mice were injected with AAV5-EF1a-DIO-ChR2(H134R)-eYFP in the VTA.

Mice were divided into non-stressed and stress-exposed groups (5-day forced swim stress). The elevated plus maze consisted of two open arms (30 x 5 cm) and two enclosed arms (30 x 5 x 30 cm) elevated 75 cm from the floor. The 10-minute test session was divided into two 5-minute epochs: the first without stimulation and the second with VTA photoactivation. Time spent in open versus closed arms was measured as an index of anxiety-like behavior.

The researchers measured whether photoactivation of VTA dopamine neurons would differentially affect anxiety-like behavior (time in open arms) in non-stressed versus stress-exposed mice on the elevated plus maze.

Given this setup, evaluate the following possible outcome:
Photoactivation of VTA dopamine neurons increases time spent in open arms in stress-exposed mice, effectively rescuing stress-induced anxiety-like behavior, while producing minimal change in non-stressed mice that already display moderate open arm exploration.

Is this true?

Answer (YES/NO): NO